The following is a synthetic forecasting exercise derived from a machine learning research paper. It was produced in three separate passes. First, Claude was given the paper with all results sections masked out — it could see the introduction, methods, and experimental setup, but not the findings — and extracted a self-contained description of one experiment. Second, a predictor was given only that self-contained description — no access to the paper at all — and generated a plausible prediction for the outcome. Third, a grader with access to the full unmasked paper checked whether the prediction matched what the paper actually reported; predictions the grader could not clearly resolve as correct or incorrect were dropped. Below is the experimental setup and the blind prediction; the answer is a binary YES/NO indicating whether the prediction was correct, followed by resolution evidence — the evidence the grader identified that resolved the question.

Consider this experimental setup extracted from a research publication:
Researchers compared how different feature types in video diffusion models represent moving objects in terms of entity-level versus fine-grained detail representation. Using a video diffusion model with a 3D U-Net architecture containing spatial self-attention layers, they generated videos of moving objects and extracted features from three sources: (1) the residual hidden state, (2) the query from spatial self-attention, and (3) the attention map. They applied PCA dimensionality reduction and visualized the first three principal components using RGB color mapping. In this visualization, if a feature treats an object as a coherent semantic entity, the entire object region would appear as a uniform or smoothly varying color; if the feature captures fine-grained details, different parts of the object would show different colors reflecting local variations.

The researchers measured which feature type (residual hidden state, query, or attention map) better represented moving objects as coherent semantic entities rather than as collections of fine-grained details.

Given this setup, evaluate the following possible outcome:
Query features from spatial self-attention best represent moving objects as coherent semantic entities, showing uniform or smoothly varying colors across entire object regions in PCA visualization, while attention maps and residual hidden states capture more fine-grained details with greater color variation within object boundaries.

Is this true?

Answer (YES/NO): NO